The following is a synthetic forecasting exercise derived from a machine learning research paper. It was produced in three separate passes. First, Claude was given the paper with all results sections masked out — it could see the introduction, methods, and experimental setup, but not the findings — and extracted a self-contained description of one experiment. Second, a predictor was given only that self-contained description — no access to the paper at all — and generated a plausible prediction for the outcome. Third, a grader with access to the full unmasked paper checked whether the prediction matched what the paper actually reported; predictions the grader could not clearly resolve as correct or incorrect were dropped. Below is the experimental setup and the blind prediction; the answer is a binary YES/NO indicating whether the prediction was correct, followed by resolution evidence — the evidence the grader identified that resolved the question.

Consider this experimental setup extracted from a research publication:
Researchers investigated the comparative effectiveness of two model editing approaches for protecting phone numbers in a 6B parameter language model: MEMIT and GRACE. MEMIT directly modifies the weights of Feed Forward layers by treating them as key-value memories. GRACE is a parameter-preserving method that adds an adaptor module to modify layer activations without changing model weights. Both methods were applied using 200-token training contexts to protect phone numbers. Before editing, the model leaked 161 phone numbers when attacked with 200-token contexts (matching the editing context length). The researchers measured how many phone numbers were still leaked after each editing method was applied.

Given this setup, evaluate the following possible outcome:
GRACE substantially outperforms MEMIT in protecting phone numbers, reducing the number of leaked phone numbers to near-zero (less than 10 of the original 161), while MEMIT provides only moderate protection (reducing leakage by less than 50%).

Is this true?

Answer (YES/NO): NO